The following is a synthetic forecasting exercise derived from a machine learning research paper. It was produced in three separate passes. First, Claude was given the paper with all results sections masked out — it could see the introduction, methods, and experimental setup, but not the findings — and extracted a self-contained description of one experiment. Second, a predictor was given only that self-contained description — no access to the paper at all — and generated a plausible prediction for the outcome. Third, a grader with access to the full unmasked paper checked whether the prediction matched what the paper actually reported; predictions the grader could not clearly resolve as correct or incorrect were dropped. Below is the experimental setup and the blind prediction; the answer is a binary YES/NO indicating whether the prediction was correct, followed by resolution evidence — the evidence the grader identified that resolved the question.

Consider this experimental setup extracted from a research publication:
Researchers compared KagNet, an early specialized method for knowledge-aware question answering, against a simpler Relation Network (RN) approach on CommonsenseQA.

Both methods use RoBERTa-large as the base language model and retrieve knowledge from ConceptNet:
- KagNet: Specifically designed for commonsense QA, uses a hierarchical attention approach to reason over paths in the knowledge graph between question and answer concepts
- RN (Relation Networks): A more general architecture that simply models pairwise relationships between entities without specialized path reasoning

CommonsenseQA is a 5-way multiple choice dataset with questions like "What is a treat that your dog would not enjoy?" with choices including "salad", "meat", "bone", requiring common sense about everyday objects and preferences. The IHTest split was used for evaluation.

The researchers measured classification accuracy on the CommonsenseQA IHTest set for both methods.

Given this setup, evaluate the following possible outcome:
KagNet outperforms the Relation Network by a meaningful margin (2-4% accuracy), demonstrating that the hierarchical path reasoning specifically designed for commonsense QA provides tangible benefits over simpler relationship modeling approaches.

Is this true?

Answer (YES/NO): NO